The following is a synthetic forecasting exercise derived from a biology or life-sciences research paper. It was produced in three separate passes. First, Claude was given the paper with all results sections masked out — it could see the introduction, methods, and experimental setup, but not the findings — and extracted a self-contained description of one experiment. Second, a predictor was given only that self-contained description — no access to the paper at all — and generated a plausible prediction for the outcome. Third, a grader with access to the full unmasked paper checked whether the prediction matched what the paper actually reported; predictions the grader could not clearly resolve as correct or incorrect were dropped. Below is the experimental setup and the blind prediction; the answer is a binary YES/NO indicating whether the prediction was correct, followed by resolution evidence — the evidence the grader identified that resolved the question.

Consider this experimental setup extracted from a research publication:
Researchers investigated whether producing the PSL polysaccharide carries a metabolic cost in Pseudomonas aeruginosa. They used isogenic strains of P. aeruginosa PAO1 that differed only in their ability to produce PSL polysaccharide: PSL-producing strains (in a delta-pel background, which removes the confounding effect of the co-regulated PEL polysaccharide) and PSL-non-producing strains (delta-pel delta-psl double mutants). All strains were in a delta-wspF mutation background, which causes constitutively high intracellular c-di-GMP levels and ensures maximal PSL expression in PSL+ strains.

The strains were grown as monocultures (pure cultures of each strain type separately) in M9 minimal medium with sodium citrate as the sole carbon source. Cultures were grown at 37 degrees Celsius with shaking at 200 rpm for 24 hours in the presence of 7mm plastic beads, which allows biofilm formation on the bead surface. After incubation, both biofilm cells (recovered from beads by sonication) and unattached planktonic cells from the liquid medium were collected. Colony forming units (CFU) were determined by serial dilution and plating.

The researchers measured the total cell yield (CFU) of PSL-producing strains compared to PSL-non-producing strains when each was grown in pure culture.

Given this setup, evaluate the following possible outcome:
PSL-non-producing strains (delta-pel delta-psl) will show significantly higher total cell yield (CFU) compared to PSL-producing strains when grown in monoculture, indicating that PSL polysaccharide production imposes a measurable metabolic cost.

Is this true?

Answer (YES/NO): NO